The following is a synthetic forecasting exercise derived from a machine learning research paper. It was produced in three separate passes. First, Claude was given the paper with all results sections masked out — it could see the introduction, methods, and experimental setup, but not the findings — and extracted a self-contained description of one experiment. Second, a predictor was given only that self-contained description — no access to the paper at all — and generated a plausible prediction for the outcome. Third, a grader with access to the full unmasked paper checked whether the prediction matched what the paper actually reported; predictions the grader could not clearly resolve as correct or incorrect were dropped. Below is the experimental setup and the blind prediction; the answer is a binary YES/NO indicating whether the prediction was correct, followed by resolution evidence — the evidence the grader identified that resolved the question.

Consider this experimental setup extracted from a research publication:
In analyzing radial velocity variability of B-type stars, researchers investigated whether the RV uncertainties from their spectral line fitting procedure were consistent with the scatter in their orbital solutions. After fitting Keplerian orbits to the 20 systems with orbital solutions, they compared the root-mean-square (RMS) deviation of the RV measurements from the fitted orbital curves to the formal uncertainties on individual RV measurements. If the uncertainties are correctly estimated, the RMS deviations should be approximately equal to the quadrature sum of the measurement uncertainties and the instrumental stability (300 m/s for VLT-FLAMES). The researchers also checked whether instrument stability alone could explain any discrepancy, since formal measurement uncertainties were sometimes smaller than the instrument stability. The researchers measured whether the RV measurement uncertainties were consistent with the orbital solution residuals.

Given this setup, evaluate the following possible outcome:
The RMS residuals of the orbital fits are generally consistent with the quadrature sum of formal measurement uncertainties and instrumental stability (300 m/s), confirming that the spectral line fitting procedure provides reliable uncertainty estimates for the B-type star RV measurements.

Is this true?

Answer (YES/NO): NO